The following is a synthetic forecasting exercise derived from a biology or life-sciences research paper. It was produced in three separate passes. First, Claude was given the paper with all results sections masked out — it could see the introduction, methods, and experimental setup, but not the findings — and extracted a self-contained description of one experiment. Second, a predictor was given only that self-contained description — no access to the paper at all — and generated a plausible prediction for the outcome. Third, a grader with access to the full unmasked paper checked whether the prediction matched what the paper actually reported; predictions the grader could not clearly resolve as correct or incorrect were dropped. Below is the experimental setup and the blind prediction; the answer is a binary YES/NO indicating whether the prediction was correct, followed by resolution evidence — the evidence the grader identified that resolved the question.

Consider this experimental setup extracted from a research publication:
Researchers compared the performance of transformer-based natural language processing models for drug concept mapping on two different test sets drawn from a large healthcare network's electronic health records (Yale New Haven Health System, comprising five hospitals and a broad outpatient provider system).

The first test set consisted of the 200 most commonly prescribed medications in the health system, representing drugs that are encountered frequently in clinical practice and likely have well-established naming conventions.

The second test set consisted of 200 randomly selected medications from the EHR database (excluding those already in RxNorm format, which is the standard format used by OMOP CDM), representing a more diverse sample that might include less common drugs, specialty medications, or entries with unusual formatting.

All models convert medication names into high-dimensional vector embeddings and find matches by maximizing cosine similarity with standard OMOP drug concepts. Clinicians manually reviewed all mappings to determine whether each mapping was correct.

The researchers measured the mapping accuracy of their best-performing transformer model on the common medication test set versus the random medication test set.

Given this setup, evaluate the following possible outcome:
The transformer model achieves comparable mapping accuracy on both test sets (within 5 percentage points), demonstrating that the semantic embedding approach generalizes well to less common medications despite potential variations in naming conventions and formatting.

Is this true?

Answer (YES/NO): NO